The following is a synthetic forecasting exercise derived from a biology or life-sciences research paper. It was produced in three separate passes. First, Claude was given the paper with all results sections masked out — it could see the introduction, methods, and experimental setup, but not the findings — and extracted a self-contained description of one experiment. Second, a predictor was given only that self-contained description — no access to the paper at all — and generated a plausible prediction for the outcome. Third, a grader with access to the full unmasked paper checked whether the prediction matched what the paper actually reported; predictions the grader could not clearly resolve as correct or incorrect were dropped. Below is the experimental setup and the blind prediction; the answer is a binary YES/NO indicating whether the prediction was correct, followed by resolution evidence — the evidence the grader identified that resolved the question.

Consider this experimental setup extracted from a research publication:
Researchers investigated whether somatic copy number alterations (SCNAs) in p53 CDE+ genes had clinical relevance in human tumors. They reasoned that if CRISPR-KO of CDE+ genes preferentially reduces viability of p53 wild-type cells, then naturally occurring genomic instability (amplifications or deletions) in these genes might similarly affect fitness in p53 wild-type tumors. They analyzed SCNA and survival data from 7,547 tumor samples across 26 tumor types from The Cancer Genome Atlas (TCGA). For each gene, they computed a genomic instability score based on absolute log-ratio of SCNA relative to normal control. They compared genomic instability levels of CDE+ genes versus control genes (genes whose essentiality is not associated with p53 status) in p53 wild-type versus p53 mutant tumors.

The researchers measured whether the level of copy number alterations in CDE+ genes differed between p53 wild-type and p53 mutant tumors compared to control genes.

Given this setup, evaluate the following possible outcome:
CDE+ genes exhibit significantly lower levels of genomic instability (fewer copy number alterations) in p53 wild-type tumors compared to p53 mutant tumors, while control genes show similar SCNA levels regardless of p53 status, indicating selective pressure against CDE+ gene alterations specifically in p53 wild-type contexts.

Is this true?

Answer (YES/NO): YES